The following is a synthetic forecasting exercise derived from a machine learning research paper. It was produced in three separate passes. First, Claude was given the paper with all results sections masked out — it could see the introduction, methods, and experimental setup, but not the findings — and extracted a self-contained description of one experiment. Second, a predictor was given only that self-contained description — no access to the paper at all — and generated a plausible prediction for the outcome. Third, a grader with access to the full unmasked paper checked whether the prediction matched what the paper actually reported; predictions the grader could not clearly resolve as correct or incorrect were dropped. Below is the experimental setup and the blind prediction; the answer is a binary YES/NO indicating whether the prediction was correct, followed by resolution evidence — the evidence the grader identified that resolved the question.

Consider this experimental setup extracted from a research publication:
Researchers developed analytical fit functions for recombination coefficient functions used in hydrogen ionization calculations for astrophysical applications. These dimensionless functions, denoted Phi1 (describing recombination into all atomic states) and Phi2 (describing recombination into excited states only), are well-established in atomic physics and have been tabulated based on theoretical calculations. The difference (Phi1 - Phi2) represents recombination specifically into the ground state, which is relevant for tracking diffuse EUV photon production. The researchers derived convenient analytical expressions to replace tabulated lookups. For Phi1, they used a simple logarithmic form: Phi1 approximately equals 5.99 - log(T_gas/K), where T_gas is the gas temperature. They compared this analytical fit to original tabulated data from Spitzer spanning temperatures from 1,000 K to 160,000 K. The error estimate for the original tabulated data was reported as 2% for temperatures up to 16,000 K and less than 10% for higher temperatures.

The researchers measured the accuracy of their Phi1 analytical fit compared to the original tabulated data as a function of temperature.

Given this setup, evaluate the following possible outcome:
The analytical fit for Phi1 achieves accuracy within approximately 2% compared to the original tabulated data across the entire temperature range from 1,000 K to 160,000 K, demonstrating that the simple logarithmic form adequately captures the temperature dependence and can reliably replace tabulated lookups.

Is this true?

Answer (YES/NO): YES